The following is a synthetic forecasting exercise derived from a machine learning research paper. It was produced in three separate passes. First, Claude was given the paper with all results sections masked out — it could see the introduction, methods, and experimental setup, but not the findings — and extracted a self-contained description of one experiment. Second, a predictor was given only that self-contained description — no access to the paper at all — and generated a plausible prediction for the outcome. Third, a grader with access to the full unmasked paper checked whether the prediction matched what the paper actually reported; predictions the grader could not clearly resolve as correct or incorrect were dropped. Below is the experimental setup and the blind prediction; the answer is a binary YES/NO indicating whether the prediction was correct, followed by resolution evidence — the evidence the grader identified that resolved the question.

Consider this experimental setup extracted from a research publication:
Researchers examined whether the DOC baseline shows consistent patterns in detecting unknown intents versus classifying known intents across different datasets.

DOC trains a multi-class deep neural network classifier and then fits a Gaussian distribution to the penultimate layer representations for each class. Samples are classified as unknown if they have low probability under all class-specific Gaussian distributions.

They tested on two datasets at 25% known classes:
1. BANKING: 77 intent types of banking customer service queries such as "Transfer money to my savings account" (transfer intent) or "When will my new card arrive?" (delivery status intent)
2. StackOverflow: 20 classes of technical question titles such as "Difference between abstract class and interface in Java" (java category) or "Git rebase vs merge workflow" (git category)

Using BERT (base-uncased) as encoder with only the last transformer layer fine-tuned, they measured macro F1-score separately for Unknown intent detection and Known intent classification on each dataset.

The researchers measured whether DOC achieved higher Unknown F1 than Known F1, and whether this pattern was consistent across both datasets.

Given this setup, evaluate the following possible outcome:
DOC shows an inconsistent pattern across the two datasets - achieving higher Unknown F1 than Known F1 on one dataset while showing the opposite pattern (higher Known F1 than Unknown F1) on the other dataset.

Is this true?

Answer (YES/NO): YES